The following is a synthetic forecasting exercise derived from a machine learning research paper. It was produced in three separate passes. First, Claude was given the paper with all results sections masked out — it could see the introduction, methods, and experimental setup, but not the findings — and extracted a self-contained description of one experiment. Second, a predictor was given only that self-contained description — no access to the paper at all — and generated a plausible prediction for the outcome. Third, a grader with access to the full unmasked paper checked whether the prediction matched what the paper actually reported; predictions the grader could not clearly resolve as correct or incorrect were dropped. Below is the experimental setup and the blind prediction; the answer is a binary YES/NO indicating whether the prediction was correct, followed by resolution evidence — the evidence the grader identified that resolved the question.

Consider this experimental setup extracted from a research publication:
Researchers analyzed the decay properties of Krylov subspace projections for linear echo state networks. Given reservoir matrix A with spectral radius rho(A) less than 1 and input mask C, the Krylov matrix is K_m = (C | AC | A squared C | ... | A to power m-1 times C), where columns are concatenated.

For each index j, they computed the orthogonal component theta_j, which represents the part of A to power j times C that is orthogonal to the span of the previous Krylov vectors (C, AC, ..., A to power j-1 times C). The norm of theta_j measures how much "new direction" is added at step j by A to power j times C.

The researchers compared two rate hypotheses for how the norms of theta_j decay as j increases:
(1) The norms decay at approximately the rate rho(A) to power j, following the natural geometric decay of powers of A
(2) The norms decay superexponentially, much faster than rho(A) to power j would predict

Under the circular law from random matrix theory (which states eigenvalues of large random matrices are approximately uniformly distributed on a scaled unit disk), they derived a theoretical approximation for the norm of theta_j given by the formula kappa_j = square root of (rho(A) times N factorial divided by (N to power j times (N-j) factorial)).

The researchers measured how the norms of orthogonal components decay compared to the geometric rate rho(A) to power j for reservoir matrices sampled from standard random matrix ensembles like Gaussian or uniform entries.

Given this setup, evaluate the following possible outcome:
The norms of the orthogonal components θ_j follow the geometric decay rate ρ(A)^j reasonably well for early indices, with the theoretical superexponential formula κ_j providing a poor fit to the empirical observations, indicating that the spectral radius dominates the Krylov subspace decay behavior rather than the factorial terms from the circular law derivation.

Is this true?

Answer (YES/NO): NO